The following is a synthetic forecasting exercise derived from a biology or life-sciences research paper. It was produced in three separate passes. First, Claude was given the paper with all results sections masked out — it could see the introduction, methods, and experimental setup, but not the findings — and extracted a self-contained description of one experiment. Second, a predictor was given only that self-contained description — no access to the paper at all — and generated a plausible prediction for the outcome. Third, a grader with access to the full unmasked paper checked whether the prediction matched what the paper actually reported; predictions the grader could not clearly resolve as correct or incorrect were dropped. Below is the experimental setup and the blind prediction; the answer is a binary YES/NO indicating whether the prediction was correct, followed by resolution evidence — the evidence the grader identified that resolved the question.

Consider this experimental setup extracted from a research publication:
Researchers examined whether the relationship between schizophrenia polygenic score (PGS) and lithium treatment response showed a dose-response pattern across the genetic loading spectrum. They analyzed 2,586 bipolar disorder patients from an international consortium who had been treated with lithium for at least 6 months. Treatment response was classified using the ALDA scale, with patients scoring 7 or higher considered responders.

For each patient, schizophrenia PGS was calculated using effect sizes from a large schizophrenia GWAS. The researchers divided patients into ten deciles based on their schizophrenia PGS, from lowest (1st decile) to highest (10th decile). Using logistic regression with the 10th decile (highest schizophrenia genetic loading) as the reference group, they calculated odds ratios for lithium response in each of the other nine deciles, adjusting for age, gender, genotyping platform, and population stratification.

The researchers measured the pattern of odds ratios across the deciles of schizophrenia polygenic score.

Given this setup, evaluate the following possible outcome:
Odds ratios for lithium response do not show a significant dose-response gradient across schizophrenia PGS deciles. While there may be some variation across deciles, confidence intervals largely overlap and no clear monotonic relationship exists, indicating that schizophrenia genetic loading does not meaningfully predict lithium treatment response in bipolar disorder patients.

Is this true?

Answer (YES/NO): NO